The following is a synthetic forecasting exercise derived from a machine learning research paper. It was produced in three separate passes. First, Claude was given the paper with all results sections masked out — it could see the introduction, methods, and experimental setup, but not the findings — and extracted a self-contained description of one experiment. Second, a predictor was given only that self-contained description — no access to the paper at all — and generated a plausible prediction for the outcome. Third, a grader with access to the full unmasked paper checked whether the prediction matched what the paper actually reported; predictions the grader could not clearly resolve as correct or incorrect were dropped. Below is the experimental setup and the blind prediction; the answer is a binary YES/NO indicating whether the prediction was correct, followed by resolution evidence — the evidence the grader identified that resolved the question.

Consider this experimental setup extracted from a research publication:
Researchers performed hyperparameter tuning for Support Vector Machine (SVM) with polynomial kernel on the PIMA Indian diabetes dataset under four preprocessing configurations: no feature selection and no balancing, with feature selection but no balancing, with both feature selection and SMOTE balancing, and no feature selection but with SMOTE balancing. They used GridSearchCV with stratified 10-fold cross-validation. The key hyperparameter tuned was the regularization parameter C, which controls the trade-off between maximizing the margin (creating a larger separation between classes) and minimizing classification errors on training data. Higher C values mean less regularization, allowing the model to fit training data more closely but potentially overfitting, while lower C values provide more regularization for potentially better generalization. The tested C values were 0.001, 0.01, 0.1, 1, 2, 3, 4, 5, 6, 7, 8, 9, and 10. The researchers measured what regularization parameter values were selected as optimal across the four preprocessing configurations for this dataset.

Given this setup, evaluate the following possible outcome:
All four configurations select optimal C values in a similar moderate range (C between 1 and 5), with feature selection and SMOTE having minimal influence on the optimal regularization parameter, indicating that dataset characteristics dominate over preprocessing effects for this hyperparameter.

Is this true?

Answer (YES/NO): NO